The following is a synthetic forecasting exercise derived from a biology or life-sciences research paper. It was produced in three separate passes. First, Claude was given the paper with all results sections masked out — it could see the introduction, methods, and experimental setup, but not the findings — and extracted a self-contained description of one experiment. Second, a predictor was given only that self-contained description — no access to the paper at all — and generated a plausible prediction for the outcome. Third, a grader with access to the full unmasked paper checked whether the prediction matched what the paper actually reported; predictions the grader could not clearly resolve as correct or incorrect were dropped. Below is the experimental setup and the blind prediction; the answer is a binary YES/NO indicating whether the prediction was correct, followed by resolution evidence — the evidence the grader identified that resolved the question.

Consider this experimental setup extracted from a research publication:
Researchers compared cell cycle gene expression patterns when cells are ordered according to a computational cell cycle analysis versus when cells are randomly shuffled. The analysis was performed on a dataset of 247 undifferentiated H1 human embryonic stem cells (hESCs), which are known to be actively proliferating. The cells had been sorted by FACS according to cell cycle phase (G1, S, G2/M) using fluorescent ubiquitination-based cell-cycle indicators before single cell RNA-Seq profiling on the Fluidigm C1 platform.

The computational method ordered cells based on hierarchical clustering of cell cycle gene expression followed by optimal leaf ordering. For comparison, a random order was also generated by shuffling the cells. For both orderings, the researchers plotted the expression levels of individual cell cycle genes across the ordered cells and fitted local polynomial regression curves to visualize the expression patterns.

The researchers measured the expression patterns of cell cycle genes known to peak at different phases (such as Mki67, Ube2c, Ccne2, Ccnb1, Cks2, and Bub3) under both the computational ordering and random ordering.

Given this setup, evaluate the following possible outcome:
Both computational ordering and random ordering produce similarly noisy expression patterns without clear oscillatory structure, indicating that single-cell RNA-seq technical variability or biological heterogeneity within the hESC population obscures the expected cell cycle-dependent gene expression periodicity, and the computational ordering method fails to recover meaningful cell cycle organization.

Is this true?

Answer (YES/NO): NO